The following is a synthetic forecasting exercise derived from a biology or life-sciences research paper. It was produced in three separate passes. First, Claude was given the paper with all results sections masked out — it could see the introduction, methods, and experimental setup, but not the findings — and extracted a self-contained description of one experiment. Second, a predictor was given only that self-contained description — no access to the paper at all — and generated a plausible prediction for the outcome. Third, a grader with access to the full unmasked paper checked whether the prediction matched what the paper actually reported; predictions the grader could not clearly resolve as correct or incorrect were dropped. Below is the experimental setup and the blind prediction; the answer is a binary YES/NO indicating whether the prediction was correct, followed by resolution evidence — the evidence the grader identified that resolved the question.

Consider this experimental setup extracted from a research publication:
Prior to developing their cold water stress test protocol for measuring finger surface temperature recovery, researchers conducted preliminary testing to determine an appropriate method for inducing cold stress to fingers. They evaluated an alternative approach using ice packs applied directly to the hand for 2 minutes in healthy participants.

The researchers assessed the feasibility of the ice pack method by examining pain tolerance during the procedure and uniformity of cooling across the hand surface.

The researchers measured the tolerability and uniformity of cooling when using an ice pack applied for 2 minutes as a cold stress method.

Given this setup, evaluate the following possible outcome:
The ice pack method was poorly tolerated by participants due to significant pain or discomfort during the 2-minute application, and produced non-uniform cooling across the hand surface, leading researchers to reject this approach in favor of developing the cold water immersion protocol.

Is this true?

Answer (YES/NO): YES